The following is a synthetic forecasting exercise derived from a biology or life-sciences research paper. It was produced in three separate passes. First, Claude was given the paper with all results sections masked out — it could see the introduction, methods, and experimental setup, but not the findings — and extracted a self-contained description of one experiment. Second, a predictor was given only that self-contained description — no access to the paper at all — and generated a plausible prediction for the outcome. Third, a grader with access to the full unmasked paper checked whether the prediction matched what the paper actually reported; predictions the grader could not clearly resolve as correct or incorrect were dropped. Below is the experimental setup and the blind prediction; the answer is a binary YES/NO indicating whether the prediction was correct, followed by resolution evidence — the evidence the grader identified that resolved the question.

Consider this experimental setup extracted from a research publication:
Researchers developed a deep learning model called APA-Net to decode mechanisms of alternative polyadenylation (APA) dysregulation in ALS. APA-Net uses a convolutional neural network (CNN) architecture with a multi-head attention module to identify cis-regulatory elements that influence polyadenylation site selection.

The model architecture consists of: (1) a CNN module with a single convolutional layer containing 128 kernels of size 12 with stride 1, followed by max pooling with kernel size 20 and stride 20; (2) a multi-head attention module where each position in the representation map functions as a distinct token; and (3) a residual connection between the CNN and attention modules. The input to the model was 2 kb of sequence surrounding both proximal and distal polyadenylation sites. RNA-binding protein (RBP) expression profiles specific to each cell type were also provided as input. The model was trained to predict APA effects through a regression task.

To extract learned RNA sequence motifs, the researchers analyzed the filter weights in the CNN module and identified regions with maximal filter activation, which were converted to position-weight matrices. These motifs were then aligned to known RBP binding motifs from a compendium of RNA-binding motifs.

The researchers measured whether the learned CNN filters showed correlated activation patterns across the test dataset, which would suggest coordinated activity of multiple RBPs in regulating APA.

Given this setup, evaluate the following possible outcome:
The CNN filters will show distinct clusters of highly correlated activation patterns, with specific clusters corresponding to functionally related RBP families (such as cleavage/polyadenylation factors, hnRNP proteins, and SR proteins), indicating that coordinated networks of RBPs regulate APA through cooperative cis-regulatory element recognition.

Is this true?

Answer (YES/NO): YES